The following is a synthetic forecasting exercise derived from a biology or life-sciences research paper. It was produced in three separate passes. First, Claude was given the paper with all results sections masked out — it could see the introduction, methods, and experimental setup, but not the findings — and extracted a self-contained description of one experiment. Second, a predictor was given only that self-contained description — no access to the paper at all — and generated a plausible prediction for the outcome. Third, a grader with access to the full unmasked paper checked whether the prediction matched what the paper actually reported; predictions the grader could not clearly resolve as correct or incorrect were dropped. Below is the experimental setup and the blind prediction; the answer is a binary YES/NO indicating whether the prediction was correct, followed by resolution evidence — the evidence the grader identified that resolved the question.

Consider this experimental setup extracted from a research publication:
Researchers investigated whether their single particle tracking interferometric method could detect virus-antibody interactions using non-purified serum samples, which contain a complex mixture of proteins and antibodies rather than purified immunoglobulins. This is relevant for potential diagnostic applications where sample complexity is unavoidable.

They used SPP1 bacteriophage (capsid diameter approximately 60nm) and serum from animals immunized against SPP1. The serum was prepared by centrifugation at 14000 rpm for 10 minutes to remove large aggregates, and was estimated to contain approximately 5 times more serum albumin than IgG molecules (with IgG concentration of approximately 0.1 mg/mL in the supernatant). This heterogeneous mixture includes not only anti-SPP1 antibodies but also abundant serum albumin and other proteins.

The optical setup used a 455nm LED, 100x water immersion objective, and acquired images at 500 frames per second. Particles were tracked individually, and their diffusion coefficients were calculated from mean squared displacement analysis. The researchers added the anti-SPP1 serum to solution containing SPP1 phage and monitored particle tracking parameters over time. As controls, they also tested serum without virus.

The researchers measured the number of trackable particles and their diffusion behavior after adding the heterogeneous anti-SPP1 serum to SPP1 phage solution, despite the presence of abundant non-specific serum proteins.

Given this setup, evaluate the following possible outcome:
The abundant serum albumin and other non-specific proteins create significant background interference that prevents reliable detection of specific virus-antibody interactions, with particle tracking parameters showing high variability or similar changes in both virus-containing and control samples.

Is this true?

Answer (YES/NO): NO